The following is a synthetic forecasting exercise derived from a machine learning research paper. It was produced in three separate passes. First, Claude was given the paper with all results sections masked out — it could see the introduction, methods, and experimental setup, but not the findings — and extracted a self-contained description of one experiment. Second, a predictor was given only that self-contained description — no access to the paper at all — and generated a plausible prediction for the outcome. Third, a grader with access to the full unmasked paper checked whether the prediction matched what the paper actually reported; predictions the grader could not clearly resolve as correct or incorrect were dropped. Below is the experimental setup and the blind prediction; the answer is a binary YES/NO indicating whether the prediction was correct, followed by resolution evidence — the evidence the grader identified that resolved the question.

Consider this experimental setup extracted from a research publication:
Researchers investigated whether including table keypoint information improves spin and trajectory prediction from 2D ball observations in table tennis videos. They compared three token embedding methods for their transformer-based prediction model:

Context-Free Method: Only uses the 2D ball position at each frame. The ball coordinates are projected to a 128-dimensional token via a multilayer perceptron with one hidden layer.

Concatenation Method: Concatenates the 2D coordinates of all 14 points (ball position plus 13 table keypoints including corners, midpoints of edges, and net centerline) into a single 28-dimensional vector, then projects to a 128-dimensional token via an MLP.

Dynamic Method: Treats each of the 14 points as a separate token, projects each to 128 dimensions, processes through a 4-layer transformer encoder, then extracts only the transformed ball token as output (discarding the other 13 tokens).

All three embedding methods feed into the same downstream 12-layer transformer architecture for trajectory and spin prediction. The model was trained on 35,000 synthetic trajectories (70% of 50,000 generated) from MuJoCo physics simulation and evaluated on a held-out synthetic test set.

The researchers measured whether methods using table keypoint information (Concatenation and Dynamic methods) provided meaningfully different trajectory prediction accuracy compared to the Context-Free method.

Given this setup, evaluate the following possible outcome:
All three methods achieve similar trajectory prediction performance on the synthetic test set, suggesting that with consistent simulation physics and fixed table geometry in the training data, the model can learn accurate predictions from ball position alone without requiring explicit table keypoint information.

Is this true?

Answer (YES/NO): NO